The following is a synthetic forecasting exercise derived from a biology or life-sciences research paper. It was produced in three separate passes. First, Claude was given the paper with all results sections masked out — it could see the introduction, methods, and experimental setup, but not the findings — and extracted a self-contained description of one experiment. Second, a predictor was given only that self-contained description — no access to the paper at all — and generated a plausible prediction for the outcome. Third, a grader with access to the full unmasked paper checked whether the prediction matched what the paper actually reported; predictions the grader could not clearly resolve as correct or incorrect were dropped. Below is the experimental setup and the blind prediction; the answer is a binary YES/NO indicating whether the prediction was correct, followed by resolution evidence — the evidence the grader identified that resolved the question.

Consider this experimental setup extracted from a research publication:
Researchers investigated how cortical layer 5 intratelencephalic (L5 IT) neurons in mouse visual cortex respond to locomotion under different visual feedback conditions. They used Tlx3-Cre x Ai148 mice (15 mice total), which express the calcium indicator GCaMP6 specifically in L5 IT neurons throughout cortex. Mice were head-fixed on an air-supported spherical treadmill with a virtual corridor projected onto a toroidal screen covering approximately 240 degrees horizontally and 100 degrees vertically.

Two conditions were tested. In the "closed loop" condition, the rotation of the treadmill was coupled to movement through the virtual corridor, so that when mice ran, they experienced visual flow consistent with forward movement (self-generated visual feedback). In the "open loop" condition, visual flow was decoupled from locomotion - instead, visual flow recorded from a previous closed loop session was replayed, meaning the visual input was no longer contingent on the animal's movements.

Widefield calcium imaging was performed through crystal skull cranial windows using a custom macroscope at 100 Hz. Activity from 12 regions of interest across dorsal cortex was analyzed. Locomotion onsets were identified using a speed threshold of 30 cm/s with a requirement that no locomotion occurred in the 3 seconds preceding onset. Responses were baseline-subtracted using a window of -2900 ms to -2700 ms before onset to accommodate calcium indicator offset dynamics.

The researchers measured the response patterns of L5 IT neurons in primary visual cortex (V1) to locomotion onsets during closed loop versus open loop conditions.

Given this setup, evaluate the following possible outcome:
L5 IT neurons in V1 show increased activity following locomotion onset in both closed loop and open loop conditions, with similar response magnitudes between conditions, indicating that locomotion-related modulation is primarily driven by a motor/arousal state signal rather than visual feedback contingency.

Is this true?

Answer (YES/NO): NO